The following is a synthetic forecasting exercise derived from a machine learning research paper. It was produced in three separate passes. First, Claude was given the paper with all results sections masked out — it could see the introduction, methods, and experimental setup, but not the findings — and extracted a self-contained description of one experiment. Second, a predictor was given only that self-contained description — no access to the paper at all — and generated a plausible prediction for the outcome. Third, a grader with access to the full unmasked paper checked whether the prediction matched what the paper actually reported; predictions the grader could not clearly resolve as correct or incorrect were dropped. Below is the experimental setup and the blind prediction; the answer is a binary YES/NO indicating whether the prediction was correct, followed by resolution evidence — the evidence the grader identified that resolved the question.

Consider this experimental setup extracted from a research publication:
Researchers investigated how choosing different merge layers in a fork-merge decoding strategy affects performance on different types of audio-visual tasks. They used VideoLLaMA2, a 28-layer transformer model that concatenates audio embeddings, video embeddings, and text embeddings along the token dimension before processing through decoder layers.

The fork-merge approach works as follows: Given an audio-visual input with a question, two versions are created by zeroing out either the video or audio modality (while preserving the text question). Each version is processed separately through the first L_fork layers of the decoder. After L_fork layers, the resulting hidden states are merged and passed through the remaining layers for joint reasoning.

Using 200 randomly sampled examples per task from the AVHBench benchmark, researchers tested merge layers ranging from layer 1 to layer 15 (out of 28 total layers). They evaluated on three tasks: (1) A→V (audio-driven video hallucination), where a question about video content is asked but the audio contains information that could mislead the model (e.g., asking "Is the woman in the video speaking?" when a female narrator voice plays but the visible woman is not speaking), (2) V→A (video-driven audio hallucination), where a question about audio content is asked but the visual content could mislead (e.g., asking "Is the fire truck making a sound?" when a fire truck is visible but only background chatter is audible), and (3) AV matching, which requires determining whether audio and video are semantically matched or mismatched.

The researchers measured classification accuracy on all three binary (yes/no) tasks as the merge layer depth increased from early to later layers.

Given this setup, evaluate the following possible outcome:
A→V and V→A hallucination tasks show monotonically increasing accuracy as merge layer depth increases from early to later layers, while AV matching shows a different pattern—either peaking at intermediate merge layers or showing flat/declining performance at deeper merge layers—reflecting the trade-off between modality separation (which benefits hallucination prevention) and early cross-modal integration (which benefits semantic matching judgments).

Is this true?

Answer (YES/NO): NO